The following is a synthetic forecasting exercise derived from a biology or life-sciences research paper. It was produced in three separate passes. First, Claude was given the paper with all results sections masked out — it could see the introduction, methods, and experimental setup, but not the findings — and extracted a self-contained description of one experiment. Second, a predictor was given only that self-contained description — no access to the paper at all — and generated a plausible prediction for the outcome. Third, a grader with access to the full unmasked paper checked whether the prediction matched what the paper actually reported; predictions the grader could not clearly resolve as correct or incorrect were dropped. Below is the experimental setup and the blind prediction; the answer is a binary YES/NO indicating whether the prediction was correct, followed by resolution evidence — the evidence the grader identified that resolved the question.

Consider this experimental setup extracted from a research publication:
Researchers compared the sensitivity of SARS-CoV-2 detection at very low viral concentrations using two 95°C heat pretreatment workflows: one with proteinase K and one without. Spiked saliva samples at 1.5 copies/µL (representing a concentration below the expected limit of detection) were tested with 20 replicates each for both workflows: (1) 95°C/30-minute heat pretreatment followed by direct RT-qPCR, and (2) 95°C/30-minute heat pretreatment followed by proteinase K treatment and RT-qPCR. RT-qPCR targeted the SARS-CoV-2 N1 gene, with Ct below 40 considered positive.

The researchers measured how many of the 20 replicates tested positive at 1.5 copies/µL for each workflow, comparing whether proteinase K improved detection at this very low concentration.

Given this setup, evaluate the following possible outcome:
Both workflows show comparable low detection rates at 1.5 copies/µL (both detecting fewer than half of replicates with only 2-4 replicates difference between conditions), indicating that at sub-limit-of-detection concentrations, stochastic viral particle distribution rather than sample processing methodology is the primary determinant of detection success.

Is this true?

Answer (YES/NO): NO